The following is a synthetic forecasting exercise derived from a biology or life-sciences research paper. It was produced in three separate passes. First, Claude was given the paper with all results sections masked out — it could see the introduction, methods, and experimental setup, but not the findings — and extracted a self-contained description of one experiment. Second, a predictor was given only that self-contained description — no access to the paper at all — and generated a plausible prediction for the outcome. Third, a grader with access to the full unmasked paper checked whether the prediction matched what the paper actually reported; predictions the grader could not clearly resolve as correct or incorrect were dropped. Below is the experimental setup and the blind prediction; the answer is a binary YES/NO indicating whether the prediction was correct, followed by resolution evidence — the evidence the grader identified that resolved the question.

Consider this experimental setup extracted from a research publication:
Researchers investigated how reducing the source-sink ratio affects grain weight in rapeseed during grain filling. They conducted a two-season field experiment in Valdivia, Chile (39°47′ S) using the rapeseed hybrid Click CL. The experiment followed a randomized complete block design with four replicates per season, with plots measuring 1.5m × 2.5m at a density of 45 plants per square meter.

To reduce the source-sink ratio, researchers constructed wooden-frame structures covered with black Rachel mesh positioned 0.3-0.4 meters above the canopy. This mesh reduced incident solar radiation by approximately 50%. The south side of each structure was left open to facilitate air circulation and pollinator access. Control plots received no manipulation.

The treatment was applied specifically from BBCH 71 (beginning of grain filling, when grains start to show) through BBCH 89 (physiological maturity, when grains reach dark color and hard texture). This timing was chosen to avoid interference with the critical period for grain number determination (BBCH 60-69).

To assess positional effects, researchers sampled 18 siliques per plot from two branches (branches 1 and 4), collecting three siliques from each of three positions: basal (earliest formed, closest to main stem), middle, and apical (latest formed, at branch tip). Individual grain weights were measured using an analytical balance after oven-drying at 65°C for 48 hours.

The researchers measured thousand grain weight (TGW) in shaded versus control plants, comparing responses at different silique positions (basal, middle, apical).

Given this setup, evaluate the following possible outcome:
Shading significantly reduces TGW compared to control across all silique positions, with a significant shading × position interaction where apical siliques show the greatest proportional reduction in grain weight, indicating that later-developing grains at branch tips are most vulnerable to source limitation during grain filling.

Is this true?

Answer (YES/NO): NO